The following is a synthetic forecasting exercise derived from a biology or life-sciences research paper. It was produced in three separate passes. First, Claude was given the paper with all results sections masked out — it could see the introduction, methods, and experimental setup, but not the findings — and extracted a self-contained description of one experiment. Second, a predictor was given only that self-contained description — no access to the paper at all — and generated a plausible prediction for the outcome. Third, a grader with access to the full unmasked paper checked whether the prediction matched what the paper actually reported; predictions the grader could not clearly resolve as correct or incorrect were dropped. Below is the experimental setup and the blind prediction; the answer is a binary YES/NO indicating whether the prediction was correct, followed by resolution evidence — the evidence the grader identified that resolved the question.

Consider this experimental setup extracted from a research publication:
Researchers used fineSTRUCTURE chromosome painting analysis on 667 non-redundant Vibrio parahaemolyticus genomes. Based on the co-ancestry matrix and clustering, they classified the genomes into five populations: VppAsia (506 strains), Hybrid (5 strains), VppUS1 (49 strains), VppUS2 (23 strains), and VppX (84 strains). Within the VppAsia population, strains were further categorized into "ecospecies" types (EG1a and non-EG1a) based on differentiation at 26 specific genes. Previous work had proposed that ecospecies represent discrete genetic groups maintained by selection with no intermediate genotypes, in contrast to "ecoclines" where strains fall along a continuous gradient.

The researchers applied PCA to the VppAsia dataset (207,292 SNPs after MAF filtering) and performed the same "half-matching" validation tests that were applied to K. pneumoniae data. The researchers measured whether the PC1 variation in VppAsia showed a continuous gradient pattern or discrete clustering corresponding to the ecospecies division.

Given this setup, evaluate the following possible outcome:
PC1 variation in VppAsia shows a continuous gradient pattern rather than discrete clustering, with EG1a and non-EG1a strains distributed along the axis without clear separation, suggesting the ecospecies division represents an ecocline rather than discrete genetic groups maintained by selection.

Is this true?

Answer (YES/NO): NO